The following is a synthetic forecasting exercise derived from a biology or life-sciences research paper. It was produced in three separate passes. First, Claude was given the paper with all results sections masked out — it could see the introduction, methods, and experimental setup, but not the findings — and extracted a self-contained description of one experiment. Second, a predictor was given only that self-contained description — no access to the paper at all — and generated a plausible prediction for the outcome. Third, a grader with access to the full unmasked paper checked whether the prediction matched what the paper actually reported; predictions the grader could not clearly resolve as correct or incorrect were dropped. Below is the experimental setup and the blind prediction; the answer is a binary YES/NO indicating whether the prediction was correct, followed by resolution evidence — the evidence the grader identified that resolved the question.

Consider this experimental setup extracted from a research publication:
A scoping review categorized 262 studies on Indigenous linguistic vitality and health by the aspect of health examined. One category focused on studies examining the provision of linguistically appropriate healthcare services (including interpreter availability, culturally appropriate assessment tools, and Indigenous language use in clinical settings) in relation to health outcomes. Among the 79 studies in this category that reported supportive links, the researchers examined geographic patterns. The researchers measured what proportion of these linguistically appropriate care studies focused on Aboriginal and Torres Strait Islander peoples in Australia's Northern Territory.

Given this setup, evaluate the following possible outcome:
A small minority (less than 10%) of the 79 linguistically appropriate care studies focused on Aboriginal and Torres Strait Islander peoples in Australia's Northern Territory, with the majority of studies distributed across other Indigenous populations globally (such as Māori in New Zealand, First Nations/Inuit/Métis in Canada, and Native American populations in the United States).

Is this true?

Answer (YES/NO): NO